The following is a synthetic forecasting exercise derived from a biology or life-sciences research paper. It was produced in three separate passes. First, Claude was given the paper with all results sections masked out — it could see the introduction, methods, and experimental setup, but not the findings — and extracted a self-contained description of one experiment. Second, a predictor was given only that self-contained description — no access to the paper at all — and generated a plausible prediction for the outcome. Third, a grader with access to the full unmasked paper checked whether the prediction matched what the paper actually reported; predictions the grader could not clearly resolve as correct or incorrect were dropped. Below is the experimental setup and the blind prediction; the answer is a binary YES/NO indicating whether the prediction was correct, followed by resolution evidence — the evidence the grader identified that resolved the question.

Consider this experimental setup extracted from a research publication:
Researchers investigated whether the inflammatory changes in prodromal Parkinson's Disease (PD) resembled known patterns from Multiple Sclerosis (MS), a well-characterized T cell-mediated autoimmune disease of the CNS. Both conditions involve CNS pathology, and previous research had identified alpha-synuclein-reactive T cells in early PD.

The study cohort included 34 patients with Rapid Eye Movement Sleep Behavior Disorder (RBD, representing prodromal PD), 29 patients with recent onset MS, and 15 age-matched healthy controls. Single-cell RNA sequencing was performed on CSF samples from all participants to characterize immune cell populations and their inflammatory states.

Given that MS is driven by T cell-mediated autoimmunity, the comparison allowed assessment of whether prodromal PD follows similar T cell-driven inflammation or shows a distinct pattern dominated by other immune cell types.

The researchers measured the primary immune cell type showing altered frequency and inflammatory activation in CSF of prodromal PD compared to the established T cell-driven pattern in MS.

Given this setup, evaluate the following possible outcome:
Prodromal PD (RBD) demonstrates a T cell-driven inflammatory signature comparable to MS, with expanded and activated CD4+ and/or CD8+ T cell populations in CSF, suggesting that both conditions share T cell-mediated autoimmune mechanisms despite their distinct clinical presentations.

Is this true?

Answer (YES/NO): NO